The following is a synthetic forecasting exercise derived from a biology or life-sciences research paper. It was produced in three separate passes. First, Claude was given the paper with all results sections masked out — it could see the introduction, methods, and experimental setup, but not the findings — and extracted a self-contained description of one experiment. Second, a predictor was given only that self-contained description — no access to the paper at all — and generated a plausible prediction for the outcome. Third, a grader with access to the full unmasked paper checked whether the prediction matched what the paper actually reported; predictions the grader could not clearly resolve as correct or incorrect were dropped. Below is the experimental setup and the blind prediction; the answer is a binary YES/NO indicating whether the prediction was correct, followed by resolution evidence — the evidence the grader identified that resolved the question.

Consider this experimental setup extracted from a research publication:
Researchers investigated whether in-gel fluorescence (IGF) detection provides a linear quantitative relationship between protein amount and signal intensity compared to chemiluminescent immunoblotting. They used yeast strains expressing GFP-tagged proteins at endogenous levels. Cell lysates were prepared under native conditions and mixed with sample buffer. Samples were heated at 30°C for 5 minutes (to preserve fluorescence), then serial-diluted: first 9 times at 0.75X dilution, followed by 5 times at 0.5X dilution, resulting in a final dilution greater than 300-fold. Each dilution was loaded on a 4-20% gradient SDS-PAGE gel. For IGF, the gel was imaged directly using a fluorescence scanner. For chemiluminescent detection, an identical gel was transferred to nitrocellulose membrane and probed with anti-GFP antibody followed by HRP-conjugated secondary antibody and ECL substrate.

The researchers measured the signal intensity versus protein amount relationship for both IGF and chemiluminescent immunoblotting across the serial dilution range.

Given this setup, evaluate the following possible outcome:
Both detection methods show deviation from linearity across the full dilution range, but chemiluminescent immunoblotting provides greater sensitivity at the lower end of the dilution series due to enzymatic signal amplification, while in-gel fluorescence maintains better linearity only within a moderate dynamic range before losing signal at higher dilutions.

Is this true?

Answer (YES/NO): NO